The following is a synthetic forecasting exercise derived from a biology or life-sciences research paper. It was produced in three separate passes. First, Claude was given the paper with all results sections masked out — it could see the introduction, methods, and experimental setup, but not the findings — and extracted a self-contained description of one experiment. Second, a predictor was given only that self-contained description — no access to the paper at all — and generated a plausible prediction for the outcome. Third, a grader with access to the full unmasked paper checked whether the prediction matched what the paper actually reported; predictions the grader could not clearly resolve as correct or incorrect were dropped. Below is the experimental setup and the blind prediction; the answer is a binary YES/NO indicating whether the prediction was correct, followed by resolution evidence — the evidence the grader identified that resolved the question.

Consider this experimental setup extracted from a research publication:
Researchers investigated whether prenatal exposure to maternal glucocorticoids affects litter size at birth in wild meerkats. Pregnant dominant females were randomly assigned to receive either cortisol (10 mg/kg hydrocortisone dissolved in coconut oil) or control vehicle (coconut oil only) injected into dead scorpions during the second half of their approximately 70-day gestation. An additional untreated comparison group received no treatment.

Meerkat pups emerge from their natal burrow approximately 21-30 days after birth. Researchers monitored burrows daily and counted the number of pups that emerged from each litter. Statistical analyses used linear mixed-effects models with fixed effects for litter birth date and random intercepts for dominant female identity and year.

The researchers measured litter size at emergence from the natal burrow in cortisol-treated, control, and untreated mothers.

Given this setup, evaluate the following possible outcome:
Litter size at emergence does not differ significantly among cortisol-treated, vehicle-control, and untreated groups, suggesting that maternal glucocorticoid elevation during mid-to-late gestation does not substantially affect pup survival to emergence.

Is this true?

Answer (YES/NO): YES